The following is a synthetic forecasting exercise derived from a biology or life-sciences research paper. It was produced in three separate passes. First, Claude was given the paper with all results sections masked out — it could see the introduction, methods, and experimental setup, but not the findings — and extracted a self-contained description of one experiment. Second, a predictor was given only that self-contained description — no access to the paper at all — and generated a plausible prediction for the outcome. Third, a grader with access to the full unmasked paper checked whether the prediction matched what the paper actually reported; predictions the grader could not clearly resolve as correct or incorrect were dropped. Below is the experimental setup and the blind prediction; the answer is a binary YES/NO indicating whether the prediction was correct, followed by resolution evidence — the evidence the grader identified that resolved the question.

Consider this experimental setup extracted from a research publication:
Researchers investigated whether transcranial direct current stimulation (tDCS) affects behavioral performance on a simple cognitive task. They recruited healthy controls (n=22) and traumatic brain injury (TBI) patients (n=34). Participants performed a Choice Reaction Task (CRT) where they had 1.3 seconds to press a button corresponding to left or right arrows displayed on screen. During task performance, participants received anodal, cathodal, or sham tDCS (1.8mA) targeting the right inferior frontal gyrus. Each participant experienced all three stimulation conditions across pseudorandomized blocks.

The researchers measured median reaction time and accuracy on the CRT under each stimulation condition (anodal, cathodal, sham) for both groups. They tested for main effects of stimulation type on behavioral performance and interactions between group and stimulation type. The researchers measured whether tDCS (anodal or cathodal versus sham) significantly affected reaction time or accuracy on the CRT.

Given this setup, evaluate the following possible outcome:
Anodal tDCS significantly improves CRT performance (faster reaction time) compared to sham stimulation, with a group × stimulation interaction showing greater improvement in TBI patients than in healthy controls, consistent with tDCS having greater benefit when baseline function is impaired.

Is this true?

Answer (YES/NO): NO